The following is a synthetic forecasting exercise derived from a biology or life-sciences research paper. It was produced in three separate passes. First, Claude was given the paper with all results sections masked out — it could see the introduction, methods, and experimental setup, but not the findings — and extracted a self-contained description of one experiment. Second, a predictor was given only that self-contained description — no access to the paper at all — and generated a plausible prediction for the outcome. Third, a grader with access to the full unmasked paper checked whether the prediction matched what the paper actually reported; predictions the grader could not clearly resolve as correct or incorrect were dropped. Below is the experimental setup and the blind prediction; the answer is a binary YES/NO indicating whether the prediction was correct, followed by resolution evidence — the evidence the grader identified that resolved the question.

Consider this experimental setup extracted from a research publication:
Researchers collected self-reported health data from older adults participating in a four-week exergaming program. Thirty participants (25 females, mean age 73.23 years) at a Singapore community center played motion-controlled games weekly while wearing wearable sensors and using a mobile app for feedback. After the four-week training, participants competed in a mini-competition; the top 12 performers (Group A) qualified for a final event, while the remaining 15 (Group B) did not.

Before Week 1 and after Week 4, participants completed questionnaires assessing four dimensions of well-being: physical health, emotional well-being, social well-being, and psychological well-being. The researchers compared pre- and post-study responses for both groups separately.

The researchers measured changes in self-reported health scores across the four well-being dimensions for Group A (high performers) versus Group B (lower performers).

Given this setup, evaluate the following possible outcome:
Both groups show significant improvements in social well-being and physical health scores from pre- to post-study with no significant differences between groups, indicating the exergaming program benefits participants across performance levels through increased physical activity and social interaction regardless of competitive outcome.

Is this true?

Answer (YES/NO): NO